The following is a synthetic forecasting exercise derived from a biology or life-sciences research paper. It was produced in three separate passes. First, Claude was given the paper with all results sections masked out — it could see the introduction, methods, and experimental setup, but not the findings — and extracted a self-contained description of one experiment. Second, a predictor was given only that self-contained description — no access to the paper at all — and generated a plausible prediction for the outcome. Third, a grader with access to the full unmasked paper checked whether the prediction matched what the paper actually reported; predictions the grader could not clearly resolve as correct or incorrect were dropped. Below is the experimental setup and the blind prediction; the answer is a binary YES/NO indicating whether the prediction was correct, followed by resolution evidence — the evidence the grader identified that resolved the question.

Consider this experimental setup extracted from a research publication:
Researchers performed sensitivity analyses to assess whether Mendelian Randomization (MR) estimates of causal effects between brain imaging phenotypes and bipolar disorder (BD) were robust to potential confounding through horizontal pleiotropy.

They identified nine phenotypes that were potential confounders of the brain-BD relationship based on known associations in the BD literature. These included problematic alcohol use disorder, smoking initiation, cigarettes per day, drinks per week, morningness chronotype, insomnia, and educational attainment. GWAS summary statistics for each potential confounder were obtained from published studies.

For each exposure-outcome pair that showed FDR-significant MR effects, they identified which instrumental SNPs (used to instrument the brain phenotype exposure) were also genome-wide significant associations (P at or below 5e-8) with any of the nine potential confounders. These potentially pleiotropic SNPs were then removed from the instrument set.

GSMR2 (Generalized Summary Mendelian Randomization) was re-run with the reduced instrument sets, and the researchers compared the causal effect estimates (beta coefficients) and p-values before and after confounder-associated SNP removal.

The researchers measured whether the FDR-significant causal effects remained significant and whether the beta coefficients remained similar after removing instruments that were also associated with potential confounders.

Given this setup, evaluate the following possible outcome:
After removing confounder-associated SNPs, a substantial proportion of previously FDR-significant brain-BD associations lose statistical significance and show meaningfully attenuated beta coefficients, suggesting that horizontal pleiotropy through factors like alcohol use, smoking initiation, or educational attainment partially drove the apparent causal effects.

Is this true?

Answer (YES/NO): NO